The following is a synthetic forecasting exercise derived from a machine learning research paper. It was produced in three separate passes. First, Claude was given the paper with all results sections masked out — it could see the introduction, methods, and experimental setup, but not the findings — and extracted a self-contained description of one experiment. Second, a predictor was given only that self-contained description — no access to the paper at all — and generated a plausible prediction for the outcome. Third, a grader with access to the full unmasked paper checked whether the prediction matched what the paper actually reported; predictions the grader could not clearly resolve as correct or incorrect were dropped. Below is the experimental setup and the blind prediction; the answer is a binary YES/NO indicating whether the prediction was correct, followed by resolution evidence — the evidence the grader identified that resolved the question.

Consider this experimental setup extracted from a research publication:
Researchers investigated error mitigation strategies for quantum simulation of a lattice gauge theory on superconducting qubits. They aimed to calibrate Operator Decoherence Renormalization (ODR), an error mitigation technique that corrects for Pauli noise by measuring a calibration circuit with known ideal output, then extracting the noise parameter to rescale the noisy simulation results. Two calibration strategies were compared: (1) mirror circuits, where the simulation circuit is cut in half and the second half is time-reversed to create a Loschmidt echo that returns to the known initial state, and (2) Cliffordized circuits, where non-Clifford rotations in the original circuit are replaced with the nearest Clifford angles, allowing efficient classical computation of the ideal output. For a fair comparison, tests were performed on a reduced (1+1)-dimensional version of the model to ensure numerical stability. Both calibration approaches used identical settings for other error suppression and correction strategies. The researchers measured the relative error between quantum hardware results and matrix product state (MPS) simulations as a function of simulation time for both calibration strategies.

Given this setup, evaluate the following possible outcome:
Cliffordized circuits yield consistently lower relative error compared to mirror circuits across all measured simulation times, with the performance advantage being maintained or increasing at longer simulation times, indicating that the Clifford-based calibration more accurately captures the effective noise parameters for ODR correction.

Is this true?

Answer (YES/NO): NO